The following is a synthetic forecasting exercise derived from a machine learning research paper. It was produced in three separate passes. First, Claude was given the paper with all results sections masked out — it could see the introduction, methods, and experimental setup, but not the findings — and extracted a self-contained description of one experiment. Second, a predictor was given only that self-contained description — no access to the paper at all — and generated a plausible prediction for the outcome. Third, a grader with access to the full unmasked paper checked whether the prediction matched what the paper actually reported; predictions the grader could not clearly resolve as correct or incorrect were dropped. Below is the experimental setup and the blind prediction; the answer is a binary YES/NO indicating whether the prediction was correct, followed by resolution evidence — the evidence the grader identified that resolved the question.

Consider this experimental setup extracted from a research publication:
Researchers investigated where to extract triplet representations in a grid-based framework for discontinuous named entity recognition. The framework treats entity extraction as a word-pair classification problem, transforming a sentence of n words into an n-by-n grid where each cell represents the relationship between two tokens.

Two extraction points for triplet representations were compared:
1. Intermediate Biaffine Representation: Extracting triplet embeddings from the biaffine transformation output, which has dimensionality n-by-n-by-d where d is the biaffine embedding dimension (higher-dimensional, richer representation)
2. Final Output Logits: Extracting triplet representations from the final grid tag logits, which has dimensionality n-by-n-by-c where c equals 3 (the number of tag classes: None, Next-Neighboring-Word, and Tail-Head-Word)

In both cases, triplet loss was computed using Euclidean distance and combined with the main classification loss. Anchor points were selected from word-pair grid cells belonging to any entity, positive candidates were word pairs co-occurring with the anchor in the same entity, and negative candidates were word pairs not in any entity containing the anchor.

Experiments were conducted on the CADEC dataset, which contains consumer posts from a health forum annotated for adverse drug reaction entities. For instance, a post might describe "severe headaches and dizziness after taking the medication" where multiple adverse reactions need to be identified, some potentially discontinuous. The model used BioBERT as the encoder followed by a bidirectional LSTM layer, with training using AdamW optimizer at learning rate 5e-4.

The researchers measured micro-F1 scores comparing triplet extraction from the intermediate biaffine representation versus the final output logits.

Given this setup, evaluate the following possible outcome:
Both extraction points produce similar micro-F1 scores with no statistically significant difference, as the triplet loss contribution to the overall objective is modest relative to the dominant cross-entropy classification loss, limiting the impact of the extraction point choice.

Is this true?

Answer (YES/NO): NO